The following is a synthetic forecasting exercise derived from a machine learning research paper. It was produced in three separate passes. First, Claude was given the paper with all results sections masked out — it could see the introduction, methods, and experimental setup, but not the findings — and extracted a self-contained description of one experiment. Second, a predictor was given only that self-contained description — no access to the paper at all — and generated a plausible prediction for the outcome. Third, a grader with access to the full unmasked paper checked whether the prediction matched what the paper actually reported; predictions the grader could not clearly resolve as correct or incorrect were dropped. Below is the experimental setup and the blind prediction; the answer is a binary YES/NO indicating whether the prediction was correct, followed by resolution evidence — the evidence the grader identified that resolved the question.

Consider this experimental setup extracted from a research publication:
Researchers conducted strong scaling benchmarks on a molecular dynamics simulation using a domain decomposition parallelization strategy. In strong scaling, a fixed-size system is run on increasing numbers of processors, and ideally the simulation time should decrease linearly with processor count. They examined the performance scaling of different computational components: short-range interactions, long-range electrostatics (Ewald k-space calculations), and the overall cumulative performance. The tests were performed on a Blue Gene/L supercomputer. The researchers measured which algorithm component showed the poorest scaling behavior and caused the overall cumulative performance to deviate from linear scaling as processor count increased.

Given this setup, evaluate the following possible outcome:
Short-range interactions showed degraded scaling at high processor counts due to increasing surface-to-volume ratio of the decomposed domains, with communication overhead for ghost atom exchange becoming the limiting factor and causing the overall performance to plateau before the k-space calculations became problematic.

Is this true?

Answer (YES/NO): NO